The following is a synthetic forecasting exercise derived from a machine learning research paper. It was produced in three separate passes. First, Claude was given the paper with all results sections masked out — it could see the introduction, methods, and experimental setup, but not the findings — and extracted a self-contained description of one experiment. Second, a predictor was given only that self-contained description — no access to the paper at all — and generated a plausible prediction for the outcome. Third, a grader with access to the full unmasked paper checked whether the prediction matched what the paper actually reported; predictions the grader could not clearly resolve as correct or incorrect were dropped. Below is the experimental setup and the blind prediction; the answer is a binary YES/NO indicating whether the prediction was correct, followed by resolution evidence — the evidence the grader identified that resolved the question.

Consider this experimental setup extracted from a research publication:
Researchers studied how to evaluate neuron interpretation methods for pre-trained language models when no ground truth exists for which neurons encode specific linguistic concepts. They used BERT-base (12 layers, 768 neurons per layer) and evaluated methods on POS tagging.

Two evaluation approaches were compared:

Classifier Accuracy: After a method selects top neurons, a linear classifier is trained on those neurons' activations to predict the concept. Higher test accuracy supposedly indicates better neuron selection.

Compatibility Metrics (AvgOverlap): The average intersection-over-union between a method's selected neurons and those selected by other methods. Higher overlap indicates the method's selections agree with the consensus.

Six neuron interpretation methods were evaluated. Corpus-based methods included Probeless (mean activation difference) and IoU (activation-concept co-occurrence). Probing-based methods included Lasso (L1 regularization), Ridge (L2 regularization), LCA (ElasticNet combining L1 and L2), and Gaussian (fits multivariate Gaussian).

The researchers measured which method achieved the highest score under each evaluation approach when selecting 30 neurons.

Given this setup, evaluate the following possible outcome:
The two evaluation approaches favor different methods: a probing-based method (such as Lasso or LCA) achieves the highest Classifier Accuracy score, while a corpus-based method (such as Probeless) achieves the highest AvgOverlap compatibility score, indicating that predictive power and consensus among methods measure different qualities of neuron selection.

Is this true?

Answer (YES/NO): YES